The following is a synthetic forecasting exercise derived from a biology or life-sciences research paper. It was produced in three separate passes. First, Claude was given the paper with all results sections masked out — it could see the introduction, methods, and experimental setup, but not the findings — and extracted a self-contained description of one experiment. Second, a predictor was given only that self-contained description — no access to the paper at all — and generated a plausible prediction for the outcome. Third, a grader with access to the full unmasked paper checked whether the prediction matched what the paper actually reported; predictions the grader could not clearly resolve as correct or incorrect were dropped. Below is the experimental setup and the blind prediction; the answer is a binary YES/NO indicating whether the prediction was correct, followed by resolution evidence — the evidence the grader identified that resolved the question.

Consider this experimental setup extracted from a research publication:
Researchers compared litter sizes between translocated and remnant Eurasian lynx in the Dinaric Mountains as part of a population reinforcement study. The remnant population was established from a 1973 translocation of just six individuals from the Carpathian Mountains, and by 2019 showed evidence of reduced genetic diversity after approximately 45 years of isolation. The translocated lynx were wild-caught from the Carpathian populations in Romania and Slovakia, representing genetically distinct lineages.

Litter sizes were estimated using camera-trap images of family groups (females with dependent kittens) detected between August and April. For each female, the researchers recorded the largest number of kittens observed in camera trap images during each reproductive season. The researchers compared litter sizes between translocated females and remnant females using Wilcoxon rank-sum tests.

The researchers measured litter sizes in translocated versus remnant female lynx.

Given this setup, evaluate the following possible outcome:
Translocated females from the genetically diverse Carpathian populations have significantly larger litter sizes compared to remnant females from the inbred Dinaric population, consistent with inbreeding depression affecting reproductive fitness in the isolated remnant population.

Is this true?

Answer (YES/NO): NO